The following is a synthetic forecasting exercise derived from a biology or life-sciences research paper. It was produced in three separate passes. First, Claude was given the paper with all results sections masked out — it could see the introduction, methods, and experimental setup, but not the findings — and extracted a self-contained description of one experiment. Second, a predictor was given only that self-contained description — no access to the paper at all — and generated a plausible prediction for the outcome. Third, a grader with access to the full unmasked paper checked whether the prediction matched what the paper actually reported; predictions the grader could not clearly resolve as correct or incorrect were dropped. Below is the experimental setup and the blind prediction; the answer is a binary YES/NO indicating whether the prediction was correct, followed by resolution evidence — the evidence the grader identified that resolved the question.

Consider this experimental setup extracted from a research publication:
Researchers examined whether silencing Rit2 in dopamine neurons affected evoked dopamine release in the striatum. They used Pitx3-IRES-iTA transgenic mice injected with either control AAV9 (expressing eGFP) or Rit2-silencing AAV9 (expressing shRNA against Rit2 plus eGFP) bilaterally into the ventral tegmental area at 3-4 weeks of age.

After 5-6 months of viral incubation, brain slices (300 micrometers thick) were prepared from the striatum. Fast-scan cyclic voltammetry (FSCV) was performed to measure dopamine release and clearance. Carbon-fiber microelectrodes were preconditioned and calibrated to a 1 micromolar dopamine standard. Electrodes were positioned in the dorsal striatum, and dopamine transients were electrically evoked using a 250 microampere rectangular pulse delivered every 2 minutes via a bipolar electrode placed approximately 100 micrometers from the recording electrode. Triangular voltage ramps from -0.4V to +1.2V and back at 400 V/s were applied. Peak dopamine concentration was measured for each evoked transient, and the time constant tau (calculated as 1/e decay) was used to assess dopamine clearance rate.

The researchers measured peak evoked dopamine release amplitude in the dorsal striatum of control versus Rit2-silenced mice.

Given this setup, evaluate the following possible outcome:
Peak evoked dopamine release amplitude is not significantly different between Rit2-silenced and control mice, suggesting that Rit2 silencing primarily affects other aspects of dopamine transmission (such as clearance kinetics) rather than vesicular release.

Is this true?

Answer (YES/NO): NO